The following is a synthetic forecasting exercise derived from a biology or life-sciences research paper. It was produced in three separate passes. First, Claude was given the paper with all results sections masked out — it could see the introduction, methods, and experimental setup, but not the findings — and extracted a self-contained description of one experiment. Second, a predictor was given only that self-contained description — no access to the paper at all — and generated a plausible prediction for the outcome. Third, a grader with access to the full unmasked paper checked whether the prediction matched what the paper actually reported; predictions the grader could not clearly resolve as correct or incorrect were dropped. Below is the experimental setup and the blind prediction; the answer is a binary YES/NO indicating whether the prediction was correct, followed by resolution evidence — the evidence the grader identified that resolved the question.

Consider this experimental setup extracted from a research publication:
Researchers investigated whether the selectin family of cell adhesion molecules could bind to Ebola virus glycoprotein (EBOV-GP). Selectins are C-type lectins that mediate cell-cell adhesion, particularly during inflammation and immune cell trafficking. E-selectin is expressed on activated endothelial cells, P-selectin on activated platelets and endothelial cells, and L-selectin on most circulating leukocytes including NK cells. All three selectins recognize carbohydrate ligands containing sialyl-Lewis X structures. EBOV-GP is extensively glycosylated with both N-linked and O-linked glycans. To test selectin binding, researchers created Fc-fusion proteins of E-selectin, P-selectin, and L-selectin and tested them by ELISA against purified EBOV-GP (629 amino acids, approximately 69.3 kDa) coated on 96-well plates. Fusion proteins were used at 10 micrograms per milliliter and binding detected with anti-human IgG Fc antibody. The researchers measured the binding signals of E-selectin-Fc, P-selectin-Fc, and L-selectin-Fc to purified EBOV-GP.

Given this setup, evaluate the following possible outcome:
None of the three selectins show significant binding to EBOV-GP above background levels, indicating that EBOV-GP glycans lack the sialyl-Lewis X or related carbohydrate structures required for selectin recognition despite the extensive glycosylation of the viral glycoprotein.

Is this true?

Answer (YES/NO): NO